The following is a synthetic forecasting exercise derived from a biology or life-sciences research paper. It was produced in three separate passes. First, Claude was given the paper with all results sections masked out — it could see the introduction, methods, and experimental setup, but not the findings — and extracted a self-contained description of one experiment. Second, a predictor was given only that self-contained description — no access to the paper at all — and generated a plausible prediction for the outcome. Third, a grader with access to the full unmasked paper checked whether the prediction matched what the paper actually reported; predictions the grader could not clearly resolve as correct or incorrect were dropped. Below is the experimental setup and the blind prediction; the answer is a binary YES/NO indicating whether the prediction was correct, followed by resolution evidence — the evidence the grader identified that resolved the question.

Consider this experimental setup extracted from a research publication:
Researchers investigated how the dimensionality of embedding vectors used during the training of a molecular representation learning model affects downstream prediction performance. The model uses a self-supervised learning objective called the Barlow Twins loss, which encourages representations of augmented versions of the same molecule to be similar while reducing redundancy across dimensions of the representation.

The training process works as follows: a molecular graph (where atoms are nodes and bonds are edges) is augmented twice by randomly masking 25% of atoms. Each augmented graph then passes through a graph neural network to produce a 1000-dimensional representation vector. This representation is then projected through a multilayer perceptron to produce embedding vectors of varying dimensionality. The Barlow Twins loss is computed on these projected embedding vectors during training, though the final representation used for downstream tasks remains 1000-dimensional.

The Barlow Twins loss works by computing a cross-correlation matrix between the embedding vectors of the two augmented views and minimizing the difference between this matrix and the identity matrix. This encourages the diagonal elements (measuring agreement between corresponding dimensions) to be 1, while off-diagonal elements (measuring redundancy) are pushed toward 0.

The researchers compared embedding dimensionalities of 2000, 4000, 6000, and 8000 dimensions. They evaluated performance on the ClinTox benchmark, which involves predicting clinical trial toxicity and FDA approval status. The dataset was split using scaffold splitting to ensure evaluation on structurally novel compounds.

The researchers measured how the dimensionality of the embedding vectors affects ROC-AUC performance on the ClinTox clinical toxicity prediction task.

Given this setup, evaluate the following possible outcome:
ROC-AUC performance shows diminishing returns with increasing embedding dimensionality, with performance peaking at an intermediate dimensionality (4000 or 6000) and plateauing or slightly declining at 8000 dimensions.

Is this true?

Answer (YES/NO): NO